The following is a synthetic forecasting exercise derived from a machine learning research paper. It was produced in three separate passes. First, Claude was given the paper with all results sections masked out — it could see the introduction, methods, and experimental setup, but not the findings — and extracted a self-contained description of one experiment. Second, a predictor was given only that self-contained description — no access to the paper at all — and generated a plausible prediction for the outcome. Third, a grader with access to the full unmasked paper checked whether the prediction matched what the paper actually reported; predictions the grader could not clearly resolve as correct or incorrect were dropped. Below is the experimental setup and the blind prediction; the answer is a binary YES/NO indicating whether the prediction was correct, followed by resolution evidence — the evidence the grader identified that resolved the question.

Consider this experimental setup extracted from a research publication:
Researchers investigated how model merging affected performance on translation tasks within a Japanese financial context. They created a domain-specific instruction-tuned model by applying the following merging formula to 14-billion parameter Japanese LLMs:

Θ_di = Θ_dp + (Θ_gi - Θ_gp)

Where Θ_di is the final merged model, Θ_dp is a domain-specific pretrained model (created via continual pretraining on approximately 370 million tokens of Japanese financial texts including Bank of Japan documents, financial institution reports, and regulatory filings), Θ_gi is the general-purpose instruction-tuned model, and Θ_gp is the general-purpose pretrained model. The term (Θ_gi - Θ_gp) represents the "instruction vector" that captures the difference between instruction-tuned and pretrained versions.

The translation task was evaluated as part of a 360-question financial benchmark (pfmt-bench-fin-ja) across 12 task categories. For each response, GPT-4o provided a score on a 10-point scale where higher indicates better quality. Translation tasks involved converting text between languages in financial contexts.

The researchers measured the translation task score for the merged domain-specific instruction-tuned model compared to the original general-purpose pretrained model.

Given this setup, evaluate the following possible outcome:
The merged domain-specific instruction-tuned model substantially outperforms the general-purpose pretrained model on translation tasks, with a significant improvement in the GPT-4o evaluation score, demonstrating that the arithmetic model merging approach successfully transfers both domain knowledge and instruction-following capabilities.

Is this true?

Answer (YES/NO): NO